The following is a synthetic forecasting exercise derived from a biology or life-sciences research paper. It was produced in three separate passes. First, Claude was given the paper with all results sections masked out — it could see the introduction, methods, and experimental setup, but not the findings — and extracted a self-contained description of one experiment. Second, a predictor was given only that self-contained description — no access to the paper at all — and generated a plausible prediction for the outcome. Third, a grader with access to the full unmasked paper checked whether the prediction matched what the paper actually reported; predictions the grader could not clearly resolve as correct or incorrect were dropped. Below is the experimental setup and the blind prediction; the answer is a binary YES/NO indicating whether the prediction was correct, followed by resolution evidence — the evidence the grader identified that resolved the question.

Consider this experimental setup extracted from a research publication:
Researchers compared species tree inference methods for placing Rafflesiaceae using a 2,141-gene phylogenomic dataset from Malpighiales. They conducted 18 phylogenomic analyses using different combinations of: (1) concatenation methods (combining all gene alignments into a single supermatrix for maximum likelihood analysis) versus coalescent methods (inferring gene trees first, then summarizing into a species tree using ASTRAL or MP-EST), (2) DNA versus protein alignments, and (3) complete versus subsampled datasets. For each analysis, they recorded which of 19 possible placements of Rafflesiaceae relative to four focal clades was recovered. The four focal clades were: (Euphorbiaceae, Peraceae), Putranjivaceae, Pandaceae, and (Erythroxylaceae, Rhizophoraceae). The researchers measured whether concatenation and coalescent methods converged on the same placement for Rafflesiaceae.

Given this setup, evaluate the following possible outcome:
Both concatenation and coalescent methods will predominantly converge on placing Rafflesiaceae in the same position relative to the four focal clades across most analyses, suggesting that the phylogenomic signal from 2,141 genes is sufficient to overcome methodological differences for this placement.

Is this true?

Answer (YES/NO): NO